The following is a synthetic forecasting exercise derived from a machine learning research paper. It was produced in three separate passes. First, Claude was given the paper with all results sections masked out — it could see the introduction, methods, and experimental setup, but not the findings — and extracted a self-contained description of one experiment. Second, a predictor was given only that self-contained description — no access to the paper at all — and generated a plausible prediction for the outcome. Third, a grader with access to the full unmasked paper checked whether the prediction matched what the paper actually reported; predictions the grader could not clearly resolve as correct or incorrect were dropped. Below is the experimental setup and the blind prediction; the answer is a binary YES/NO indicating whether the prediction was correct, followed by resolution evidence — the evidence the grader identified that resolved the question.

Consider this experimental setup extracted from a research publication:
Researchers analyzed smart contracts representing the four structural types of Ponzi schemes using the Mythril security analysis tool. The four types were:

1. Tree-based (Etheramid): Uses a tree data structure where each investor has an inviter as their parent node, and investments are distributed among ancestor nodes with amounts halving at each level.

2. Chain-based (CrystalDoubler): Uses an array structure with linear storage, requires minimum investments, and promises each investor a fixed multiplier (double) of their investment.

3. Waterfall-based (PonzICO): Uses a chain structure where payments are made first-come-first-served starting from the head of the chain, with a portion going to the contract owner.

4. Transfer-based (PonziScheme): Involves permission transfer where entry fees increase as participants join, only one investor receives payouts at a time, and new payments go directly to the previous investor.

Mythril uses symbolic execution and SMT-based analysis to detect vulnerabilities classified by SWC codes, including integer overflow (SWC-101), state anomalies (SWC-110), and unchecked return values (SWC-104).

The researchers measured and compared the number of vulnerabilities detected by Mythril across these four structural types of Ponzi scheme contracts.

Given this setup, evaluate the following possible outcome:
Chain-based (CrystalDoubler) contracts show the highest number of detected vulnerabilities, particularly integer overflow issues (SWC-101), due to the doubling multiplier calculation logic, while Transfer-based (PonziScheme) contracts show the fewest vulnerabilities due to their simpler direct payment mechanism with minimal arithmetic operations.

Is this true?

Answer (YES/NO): NO